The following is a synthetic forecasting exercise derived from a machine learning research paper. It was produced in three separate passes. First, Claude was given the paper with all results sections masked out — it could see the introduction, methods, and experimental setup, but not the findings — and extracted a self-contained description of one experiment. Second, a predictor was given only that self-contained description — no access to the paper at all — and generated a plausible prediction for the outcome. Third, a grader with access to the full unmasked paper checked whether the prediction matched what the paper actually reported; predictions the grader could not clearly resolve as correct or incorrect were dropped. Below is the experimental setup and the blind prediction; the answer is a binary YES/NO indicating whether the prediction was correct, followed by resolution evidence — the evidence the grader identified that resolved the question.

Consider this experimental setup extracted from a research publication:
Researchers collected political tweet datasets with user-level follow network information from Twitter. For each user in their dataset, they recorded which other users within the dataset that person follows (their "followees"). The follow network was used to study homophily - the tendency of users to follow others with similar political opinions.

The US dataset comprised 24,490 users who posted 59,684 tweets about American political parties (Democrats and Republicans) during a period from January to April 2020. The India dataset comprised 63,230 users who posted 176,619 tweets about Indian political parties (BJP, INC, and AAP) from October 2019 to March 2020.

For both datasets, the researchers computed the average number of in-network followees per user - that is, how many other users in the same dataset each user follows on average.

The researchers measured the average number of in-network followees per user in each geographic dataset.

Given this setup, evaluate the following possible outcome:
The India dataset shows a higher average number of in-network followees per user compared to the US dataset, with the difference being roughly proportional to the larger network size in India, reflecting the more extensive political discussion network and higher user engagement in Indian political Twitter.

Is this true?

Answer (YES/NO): NO